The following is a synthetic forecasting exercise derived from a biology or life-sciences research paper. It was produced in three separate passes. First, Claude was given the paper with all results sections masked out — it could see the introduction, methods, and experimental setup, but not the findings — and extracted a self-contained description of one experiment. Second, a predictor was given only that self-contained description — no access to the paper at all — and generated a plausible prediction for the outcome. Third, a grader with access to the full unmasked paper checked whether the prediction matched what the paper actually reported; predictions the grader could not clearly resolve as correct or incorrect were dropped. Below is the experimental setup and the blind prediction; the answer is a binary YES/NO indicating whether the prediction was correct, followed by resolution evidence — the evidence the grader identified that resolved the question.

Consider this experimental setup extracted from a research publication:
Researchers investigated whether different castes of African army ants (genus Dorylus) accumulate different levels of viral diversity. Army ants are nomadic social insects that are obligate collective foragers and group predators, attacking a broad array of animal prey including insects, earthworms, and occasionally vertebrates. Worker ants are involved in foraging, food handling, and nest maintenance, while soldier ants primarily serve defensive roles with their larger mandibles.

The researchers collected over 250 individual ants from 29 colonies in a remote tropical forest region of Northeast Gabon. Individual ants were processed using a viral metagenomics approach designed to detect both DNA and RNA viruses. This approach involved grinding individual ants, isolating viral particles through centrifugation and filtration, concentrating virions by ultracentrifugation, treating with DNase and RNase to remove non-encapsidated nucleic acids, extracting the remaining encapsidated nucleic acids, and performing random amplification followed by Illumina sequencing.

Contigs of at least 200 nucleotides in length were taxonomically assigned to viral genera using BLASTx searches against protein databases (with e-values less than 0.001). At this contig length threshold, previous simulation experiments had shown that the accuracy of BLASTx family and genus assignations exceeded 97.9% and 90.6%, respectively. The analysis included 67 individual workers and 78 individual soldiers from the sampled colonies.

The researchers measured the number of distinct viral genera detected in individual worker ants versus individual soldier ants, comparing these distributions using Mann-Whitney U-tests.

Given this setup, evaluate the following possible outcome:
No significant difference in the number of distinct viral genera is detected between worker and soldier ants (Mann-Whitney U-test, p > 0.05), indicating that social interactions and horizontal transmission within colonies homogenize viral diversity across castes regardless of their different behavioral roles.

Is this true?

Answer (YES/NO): NO